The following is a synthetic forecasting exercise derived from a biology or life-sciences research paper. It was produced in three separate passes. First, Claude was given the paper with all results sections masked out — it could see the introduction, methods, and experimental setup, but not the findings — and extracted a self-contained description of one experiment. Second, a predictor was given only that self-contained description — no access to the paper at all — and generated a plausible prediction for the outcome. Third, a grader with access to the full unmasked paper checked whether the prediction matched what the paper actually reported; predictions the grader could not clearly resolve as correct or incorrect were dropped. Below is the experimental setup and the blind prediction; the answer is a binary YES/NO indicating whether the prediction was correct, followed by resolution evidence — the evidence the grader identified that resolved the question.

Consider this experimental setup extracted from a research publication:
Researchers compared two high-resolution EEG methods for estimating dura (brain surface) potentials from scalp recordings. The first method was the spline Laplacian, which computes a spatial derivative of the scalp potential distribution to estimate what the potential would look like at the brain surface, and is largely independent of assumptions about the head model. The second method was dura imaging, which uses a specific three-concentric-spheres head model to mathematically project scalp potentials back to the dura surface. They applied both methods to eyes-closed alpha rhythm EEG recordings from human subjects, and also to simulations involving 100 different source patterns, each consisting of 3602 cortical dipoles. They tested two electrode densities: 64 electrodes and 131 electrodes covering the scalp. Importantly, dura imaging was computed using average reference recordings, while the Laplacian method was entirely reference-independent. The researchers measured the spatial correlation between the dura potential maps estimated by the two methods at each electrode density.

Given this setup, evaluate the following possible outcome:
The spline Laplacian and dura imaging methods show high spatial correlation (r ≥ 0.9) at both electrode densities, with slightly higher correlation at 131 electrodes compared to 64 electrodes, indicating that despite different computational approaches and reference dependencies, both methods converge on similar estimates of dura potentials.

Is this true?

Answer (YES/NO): NO